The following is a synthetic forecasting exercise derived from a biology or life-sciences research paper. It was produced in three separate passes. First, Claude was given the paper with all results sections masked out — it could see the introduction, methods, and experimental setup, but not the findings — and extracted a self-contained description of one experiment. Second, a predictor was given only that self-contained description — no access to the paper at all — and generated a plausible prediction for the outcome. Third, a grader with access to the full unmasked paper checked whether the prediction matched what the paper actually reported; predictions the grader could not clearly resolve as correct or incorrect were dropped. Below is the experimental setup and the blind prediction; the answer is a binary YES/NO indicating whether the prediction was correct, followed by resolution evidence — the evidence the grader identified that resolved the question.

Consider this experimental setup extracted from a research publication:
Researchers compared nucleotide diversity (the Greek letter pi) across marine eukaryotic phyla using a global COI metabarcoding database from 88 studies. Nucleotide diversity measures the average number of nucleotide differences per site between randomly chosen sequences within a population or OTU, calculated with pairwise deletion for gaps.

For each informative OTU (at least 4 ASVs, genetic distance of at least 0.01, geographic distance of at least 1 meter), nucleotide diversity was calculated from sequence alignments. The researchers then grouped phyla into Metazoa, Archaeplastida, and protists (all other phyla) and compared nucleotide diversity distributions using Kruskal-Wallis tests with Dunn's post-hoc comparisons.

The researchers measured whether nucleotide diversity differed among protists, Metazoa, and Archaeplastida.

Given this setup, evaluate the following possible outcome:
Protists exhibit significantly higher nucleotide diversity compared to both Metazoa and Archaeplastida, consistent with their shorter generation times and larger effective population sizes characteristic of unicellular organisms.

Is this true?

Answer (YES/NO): NO